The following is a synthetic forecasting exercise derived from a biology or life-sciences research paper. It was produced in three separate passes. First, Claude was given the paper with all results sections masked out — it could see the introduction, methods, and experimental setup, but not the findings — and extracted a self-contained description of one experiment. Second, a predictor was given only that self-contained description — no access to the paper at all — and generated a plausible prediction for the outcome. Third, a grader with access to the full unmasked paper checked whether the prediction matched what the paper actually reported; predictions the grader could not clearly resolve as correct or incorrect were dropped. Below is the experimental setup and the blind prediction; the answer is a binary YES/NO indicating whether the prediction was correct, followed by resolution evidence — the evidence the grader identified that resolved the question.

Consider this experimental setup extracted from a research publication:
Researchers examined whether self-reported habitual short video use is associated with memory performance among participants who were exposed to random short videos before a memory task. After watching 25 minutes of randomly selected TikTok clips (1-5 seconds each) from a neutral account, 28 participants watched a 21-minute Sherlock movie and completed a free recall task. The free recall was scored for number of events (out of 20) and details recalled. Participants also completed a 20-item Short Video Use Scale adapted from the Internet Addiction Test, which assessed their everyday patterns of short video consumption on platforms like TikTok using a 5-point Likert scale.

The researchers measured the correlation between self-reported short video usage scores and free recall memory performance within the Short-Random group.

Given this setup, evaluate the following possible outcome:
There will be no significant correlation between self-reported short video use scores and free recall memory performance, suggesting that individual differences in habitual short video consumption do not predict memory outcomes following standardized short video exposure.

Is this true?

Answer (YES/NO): NO